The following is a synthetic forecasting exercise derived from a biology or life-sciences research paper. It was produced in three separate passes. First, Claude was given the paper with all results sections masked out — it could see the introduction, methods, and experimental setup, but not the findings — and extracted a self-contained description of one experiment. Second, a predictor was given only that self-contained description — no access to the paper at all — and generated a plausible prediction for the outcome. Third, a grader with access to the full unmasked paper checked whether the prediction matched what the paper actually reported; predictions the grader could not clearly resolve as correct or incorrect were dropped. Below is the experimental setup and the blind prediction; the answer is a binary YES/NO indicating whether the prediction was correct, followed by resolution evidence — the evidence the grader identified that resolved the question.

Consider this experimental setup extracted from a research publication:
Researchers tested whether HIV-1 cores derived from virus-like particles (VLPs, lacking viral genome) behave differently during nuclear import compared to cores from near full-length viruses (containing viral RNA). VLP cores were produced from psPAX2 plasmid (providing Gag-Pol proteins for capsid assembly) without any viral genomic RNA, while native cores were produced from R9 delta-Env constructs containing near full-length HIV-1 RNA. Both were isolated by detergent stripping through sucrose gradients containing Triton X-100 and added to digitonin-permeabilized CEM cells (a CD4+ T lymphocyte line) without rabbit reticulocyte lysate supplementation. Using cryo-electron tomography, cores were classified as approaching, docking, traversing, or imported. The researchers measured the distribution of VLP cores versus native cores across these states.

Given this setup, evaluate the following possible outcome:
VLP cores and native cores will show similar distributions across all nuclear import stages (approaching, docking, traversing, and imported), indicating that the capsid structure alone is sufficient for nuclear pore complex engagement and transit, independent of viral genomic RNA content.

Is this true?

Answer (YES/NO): NO